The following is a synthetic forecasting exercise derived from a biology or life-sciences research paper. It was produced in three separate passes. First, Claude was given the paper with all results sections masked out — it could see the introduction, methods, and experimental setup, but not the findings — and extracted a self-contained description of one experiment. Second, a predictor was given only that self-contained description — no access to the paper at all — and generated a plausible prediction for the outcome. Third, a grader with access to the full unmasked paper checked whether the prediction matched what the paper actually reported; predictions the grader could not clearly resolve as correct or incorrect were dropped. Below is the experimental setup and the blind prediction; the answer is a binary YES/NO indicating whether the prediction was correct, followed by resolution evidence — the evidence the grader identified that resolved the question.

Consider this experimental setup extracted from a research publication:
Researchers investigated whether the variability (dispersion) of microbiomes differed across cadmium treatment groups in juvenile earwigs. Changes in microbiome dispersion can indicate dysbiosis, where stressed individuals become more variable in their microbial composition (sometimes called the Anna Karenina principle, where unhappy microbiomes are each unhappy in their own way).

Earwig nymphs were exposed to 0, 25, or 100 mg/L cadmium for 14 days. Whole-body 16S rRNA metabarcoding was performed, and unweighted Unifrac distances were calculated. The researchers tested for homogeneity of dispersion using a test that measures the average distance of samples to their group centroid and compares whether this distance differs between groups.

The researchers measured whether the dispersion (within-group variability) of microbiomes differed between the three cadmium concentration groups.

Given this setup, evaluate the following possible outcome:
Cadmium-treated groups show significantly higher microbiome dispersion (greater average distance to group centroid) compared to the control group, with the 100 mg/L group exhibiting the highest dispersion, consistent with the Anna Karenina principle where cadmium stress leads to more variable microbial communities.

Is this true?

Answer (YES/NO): NO